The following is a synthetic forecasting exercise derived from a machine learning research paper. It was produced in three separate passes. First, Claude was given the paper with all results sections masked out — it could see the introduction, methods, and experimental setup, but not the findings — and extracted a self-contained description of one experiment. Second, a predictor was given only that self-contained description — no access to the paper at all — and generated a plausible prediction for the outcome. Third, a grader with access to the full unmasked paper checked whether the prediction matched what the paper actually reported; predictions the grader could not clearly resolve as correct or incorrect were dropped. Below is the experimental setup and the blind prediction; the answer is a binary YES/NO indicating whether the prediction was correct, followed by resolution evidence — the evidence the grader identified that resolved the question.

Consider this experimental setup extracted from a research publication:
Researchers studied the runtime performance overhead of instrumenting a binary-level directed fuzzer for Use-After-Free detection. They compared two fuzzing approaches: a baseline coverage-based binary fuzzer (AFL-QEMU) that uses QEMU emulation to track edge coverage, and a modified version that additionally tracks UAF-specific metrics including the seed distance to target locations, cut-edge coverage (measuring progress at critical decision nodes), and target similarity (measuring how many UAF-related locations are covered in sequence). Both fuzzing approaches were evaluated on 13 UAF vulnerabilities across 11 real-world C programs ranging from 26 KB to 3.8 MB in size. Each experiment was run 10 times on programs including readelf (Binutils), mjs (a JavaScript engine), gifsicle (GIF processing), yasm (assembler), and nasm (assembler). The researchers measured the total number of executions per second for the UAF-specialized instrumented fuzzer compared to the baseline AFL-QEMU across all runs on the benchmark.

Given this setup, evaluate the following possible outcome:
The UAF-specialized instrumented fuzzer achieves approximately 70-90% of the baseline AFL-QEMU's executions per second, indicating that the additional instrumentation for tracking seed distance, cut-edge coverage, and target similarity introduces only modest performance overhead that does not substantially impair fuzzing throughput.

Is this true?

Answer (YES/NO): NO